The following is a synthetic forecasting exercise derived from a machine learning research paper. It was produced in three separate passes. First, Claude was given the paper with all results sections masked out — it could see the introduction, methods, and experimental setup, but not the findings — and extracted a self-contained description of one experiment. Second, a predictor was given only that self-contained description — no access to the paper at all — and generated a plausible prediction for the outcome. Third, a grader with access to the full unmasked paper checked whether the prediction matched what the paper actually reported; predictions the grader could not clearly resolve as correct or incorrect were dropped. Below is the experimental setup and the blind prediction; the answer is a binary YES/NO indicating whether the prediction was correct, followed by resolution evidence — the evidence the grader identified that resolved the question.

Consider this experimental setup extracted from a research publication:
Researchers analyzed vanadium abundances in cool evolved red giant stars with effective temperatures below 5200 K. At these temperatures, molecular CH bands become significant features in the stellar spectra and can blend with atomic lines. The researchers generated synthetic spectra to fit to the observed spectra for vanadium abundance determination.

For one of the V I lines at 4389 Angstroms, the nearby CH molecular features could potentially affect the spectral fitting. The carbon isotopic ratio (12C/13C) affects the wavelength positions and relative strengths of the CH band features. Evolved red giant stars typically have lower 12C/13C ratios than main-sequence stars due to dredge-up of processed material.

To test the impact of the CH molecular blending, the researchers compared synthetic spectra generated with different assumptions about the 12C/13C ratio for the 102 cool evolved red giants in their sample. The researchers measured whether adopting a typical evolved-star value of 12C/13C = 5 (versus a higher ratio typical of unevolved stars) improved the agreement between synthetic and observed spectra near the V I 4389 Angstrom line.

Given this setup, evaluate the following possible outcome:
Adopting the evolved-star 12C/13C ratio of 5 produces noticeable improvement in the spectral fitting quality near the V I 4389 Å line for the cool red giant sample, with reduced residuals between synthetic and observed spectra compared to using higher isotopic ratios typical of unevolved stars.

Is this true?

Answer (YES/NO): YES